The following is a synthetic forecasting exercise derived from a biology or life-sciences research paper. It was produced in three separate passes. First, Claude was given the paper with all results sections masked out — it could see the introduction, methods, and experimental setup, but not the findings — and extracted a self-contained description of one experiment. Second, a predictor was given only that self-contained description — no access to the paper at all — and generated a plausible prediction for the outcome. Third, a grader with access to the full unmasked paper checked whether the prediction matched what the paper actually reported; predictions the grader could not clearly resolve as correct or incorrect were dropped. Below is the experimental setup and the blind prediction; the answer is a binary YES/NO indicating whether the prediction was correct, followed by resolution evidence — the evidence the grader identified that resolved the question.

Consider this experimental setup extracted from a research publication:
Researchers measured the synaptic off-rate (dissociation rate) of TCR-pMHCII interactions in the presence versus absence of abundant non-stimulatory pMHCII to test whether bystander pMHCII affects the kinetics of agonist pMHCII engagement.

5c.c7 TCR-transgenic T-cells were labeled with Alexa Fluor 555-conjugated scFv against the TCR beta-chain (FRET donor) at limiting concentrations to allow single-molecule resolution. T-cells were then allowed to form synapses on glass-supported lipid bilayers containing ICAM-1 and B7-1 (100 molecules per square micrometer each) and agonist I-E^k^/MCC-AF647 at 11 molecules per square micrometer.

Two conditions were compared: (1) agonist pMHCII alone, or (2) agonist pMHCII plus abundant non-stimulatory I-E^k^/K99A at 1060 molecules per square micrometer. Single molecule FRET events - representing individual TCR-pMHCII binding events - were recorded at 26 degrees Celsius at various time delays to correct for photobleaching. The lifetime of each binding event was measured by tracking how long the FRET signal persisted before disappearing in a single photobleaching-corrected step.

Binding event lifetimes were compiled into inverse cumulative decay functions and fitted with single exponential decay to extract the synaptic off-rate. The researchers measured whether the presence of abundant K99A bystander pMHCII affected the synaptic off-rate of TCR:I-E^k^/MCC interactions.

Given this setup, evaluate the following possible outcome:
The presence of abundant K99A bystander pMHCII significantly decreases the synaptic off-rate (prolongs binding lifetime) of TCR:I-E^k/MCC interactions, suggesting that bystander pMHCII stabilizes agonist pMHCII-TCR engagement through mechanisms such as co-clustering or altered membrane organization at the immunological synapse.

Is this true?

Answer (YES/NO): NO